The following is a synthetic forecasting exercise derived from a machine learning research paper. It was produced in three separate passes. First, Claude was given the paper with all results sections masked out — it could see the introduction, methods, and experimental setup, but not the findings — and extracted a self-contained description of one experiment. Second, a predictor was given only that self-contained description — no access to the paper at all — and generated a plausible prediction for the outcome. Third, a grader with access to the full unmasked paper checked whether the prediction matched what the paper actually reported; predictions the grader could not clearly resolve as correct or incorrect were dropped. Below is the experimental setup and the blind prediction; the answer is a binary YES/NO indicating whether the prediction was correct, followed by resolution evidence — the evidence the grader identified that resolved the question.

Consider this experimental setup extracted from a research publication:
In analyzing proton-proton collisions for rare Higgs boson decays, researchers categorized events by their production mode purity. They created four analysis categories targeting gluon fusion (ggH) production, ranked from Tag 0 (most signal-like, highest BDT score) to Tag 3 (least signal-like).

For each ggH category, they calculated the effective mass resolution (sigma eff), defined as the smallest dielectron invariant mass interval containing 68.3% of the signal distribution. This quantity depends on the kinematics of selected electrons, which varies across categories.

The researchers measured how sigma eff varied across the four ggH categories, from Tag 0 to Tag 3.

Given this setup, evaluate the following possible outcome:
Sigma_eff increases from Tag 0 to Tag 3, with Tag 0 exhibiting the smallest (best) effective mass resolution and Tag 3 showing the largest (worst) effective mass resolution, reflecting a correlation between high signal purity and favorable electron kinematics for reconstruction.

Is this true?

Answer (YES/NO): YES